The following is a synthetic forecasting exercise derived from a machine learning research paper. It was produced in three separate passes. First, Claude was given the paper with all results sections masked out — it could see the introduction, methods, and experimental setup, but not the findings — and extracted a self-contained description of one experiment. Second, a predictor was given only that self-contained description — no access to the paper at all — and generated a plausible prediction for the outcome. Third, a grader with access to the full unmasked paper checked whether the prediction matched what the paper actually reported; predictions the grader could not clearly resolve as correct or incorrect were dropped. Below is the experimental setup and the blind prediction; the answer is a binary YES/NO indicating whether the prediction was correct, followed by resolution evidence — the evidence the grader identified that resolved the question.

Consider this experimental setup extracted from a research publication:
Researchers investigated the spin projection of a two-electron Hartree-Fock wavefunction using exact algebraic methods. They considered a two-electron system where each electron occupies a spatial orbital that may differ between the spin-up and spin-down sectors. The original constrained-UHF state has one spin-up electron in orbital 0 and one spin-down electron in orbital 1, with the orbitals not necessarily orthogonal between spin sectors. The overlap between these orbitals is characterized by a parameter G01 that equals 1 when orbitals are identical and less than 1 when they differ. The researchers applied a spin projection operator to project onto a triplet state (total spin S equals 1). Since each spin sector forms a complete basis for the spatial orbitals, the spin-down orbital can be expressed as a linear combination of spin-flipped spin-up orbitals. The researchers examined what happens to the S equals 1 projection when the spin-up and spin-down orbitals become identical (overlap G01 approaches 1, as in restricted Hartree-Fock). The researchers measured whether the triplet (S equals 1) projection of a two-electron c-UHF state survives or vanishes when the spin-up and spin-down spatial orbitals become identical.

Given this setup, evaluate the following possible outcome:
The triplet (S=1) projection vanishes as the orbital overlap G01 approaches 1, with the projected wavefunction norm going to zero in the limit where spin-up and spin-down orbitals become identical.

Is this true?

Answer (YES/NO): YES